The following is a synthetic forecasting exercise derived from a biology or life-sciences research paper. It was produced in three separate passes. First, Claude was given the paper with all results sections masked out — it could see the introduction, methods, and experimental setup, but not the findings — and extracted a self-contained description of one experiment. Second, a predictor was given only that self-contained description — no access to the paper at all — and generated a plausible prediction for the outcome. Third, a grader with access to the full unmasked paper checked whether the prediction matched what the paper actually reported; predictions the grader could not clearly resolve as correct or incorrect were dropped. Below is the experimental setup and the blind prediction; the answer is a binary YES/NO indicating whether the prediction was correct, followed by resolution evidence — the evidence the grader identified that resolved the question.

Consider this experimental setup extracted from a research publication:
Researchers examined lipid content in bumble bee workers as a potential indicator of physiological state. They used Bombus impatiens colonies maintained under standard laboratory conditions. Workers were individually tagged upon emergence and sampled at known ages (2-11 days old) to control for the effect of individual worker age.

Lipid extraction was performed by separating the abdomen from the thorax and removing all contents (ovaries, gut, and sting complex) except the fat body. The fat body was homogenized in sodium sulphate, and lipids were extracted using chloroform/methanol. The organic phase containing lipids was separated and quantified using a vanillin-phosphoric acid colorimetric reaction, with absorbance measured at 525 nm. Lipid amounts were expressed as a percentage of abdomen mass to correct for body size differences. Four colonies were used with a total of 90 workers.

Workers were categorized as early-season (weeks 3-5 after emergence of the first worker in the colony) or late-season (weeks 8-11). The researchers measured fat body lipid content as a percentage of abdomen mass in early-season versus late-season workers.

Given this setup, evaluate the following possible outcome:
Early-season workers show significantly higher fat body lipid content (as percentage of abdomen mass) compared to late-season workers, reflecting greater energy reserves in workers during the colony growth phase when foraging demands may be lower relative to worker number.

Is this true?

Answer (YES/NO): NO